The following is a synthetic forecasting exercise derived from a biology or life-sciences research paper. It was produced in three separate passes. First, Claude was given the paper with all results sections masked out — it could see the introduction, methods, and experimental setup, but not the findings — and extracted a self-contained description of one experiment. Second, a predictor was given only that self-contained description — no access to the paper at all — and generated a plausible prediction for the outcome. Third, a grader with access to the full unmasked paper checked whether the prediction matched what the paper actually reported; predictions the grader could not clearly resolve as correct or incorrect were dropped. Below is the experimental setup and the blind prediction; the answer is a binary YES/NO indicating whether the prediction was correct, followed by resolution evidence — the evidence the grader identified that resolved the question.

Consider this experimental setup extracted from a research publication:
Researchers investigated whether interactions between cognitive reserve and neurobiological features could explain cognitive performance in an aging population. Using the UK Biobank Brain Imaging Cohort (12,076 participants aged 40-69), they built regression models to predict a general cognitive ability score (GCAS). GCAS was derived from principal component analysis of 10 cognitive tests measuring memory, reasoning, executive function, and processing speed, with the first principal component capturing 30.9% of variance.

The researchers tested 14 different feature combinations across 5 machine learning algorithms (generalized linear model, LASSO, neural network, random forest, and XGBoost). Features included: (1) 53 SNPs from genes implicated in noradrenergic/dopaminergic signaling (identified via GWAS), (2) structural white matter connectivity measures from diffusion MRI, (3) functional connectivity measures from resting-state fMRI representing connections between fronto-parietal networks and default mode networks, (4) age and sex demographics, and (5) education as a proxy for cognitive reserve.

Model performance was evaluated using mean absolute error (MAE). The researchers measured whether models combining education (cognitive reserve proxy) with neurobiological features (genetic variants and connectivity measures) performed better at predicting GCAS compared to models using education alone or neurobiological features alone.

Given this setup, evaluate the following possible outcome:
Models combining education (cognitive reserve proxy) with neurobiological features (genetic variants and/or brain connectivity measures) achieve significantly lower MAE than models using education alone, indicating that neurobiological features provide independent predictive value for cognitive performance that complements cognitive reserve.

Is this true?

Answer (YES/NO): YES